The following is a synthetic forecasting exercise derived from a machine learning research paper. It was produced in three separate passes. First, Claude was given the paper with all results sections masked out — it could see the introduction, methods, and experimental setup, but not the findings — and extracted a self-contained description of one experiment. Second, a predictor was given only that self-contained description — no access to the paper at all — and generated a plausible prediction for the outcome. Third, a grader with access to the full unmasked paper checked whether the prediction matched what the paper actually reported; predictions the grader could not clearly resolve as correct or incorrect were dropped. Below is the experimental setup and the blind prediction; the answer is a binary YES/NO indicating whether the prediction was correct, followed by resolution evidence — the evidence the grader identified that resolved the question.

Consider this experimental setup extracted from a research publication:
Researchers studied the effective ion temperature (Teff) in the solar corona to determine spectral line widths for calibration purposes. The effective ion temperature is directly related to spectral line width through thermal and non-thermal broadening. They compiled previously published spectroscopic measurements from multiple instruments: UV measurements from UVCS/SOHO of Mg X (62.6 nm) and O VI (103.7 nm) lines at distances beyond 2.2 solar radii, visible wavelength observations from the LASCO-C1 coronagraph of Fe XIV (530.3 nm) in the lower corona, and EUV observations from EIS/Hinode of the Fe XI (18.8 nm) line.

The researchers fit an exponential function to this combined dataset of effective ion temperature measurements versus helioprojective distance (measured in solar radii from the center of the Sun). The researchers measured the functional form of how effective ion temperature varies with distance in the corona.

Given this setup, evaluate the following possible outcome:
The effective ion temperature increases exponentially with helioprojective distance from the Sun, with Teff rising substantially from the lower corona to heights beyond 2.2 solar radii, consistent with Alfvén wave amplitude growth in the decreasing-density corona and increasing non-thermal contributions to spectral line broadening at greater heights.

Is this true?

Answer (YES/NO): YES